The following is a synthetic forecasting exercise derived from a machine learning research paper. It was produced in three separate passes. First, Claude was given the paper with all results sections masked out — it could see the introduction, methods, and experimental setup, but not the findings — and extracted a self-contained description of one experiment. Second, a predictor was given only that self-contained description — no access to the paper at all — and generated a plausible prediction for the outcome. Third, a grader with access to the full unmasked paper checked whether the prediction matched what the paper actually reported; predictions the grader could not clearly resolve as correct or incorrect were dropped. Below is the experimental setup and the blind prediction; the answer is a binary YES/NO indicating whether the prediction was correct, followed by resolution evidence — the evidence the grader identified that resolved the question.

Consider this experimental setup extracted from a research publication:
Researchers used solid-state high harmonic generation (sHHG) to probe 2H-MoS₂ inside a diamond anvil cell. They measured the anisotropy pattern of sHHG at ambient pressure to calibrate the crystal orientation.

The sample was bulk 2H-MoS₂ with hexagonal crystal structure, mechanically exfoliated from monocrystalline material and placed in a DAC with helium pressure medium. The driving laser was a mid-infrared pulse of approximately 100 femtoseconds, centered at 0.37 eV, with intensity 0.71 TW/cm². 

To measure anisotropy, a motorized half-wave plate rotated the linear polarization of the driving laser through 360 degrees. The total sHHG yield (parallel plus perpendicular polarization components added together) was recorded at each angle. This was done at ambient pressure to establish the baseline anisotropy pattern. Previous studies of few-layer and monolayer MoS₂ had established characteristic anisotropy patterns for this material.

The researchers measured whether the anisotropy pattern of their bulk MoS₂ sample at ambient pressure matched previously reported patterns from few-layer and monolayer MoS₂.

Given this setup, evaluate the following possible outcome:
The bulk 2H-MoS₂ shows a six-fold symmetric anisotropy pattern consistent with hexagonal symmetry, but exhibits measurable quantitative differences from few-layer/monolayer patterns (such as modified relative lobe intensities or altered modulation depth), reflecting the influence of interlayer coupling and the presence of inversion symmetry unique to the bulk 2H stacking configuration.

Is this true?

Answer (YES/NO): NO